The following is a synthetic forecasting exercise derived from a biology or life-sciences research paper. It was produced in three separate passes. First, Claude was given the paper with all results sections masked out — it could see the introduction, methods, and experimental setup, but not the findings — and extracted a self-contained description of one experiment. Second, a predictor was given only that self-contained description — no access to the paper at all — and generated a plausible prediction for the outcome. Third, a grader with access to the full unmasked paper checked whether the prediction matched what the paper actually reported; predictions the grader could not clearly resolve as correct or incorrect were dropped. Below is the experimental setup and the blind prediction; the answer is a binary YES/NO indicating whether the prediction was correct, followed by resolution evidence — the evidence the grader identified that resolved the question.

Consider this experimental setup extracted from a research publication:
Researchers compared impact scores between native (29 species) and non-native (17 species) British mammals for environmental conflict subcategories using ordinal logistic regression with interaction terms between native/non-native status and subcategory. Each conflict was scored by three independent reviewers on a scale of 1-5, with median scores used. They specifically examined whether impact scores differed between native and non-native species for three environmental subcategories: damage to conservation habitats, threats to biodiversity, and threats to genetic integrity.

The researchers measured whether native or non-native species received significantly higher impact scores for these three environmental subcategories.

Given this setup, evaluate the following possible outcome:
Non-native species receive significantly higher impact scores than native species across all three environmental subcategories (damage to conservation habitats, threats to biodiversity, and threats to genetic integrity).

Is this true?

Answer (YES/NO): YES